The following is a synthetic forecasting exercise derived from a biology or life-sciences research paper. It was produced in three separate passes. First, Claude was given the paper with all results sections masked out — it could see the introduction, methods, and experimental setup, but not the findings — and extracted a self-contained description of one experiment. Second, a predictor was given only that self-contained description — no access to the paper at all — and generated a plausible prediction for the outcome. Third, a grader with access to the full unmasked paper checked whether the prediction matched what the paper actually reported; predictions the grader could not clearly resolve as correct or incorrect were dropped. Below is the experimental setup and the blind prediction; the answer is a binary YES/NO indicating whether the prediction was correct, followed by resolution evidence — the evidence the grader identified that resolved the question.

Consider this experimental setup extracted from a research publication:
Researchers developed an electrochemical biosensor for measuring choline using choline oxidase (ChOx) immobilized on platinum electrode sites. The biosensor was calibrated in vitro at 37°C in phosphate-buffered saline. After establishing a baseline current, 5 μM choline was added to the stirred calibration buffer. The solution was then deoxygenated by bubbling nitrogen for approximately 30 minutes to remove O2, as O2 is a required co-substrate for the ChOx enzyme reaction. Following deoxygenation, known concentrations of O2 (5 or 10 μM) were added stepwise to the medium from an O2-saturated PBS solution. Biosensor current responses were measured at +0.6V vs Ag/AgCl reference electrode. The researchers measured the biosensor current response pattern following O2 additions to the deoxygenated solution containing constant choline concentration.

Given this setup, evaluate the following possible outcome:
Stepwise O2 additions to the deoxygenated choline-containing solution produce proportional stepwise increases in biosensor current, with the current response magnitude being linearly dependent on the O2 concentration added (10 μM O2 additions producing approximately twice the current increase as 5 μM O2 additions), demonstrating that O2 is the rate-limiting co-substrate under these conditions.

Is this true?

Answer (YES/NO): NO